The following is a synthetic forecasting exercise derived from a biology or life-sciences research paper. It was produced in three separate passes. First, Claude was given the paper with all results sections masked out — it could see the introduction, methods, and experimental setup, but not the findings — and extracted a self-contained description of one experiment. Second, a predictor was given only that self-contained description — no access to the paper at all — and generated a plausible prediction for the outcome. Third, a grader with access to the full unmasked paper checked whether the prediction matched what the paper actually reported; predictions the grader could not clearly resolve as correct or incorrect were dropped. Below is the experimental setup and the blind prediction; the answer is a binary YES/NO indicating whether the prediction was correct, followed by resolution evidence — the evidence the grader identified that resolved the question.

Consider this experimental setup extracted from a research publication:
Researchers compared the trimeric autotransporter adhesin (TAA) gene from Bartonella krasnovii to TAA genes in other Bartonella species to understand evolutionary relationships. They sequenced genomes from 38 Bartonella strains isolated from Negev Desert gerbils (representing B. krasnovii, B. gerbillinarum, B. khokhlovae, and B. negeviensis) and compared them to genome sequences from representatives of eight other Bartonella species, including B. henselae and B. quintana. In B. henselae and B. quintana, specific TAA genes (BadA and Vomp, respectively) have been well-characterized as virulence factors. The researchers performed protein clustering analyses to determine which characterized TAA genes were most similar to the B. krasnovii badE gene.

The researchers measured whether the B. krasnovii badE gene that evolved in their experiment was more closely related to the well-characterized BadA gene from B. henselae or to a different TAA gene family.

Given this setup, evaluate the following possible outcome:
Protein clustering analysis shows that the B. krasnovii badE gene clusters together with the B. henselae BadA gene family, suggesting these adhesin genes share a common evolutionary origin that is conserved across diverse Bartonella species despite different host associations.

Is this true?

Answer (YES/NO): NO